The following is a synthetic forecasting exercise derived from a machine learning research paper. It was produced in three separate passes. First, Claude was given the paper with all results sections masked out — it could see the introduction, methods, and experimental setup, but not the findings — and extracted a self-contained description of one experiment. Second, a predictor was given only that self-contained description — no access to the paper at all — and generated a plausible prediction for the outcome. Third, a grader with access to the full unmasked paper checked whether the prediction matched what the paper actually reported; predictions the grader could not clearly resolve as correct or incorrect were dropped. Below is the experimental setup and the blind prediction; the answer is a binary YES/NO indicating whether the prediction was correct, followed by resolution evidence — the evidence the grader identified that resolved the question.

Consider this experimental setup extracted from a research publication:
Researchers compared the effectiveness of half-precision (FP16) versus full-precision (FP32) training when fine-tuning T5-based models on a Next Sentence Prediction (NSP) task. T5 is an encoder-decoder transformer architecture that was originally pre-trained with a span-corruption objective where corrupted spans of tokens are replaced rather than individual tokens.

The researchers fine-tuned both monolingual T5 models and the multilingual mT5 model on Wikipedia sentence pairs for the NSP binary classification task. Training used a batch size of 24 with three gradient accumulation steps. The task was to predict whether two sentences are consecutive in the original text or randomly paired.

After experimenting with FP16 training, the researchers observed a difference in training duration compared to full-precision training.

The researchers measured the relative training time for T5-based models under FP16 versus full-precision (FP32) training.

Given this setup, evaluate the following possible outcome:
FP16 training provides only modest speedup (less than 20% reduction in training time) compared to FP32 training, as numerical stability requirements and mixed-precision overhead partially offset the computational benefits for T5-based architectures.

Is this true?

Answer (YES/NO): NO